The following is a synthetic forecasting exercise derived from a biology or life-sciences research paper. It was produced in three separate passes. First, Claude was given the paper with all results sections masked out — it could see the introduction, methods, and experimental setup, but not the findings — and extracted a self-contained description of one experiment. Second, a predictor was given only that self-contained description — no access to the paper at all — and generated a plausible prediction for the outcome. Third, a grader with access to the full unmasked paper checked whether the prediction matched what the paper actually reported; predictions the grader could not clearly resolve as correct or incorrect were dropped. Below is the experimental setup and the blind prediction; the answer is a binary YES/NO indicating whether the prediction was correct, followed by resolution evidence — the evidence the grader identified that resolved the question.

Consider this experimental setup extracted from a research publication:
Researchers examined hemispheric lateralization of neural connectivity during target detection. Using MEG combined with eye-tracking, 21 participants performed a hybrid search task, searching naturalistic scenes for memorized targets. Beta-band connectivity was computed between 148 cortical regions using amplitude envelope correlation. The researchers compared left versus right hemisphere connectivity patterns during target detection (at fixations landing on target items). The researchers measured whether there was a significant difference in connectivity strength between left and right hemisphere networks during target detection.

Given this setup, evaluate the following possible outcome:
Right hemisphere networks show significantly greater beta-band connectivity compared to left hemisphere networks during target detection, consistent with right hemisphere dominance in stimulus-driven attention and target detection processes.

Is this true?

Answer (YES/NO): YES